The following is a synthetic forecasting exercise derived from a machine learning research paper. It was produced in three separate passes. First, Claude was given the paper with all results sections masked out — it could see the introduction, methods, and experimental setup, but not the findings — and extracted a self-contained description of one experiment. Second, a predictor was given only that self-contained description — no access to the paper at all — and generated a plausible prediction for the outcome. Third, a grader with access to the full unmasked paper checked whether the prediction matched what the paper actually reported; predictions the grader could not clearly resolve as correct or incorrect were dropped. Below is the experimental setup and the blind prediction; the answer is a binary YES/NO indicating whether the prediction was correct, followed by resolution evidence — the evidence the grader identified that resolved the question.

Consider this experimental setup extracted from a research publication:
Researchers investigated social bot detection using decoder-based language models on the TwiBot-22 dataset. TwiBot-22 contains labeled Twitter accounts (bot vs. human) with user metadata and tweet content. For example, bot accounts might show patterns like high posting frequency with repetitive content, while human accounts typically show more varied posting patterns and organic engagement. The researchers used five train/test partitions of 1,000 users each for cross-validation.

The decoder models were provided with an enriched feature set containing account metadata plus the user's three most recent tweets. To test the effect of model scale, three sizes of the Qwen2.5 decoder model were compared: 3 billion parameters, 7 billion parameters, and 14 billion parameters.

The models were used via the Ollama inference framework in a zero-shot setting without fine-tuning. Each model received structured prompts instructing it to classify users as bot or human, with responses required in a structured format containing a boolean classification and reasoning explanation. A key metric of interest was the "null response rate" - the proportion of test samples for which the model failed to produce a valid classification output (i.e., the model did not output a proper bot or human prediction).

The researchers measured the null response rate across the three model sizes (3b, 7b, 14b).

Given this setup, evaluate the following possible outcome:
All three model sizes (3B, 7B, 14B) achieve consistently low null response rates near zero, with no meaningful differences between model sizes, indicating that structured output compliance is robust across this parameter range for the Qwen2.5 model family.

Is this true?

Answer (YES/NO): NO